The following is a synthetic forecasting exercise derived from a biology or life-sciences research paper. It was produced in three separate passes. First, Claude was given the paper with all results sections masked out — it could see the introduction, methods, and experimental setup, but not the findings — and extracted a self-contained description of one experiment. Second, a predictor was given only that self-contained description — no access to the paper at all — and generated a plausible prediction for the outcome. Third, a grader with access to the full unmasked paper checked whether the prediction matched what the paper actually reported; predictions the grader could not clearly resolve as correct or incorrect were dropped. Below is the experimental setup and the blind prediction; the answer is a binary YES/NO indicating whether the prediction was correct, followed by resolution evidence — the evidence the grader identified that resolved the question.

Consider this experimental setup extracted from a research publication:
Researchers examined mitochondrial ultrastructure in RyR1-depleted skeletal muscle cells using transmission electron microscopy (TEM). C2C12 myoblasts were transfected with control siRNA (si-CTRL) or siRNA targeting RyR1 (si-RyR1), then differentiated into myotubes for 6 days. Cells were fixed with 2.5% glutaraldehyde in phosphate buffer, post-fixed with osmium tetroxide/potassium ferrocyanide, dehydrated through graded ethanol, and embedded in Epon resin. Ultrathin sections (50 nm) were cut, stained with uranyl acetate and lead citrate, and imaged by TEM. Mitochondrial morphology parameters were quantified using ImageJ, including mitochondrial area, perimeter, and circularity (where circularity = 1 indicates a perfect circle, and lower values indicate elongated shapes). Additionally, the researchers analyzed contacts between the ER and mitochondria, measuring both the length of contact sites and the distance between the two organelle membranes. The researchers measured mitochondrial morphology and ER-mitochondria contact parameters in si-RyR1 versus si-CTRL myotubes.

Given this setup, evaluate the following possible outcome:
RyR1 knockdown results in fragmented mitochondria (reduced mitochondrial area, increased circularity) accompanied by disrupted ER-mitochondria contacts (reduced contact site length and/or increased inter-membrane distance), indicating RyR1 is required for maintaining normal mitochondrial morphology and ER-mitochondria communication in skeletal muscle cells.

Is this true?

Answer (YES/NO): NO